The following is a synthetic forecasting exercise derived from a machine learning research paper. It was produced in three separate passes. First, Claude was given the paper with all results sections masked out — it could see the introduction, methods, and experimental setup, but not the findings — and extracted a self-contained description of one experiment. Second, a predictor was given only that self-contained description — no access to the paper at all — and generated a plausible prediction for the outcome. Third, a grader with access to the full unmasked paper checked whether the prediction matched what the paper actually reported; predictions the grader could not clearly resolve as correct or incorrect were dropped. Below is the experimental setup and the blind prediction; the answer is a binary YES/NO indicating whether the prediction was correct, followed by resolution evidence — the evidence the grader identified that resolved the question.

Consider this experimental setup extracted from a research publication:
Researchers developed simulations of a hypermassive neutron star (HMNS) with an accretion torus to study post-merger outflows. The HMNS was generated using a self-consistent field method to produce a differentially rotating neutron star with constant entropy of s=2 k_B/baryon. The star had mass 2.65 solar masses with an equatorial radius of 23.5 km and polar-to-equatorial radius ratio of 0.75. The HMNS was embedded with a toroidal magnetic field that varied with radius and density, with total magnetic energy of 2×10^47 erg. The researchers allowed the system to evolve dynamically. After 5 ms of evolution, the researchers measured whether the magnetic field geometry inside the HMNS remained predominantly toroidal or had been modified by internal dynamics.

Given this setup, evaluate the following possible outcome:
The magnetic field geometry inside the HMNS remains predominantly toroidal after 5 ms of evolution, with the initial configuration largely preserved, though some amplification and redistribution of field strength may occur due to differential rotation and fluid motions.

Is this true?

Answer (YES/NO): NO